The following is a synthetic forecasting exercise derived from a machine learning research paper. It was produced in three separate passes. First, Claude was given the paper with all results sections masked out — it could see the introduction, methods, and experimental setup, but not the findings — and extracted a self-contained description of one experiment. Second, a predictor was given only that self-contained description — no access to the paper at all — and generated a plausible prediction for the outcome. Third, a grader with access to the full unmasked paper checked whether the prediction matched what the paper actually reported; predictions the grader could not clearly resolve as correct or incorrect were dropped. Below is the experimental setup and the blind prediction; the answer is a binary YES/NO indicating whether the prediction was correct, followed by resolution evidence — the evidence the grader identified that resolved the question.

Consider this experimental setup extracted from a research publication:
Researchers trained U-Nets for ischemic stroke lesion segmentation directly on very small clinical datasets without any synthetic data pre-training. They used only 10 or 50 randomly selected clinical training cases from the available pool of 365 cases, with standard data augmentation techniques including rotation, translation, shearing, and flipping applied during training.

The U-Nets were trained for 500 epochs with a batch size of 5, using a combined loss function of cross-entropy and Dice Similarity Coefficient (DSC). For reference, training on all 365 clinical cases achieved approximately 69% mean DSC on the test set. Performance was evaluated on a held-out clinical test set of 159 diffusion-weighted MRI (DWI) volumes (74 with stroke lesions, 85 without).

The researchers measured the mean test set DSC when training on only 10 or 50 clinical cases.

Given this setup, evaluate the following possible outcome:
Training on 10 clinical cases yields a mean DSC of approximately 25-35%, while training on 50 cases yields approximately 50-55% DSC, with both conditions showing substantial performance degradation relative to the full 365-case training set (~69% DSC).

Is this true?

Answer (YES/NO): NO